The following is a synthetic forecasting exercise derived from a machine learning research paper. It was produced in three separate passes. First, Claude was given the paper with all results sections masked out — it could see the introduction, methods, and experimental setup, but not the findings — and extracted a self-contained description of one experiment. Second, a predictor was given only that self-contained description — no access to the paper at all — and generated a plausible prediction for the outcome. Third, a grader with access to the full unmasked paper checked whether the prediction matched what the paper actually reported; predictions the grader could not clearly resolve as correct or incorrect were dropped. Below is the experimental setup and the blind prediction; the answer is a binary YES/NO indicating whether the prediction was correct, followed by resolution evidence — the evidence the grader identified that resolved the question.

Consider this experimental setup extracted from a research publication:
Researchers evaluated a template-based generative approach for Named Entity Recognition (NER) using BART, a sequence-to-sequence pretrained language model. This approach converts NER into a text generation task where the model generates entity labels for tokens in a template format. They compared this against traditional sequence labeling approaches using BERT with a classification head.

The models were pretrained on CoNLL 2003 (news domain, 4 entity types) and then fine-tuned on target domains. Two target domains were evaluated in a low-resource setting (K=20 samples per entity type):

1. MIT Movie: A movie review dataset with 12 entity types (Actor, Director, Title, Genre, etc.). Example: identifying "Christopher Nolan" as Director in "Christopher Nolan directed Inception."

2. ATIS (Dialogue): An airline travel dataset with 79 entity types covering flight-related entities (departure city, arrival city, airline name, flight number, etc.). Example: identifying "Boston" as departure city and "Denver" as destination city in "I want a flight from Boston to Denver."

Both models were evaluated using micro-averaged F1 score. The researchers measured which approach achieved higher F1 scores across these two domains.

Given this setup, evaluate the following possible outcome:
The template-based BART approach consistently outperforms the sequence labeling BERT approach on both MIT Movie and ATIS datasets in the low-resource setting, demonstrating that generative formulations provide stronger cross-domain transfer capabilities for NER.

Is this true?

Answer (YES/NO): NO